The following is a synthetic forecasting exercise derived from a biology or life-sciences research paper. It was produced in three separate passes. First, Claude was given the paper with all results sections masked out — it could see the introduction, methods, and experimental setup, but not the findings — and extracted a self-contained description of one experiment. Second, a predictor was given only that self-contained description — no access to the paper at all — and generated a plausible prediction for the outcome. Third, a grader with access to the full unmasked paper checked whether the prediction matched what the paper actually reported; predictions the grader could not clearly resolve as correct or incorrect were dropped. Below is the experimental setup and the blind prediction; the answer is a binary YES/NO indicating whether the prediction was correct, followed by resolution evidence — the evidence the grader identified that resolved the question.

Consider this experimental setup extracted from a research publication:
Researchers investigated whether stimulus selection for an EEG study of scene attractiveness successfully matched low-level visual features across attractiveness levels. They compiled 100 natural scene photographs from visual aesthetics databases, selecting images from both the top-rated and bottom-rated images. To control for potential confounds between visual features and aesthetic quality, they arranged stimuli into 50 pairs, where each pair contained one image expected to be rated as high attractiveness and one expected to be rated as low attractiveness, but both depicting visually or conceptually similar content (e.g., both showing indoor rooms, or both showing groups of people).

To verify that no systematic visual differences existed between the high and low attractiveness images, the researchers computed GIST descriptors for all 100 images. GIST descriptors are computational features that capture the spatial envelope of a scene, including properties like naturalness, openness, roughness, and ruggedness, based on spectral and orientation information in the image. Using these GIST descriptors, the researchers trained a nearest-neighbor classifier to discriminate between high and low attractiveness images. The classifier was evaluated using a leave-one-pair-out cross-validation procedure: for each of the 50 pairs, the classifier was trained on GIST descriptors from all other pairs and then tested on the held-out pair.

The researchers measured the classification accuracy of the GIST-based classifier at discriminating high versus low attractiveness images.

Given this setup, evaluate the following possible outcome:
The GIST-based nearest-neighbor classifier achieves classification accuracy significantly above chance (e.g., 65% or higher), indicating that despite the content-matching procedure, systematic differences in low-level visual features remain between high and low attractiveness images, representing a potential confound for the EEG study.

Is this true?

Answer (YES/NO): NO